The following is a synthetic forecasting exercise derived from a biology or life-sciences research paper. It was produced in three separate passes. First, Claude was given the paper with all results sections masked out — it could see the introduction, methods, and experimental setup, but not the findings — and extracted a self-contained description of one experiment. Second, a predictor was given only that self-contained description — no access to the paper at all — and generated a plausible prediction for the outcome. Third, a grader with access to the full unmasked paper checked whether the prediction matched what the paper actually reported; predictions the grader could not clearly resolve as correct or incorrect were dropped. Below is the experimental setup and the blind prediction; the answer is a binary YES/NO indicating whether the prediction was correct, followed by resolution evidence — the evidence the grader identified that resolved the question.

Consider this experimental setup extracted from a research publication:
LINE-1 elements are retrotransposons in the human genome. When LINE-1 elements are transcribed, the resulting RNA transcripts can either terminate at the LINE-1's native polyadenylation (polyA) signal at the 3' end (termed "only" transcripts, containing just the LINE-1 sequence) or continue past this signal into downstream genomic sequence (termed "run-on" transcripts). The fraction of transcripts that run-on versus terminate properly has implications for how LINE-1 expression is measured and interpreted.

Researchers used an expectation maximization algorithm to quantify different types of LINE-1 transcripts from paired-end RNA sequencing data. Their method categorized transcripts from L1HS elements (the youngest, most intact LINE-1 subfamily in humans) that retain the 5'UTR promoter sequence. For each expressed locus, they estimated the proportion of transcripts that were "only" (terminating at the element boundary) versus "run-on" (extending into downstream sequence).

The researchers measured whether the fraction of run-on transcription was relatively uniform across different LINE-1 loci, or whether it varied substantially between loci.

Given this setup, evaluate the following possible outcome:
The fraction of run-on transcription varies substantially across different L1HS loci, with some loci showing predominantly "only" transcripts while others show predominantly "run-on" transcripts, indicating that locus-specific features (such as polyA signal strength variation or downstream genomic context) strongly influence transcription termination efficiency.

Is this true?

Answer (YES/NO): YES